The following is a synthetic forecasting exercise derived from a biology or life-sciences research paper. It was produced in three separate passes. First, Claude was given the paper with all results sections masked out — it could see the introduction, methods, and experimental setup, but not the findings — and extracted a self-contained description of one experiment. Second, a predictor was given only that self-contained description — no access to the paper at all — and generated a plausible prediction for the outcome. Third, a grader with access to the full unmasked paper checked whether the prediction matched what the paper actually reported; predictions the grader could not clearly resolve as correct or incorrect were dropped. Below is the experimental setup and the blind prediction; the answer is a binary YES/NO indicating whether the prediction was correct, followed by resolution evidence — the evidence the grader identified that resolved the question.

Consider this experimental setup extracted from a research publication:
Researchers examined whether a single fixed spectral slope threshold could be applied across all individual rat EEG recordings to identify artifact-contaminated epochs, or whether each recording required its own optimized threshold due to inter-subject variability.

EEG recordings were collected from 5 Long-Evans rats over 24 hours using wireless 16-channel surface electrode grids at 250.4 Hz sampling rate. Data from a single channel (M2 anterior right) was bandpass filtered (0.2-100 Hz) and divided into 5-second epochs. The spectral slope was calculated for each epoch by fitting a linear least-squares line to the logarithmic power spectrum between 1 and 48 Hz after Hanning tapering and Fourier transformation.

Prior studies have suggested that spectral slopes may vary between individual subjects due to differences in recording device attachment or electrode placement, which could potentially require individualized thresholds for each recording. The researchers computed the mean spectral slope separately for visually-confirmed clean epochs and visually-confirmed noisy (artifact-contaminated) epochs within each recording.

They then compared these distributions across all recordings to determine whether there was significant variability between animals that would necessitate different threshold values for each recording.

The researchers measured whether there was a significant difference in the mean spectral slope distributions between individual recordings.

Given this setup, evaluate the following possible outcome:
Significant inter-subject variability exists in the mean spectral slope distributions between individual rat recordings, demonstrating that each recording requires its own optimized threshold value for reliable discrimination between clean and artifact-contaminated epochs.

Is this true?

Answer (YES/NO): NO